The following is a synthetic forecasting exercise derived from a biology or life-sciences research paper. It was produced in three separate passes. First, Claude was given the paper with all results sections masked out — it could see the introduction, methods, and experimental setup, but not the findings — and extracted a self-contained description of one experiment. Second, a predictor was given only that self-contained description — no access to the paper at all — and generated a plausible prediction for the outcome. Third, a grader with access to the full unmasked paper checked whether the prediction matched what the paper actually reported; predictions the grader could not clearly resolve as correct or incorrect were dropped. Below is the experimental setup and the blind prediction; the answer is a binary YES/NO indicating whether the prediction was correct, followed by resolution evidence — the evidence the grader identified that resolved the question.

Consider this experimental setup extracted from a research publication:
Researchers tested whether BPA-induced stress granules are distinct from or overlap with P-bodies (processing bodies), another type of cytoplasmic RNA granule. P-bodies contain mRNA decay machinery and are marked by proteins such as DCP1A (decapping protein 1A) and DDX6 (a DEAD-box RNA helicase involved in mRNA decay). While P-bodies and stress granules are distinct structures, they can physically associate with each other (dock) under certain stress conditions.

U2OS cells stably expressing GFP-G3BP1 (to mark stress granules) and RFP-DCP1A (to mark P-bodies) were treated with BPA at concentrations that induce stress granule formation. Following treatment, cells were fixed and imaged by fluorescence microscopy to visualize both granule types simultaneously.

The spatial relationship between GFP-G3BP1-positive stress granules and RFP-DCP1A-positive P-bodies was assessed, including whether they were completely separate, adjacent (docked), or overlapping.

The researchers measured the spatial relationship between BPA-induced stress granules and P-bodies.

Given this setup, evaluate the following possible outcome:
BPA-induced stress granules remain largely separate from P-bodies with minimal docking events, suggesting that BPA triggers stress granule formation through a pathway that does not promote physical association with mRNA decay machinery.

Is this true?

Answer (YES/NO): NO